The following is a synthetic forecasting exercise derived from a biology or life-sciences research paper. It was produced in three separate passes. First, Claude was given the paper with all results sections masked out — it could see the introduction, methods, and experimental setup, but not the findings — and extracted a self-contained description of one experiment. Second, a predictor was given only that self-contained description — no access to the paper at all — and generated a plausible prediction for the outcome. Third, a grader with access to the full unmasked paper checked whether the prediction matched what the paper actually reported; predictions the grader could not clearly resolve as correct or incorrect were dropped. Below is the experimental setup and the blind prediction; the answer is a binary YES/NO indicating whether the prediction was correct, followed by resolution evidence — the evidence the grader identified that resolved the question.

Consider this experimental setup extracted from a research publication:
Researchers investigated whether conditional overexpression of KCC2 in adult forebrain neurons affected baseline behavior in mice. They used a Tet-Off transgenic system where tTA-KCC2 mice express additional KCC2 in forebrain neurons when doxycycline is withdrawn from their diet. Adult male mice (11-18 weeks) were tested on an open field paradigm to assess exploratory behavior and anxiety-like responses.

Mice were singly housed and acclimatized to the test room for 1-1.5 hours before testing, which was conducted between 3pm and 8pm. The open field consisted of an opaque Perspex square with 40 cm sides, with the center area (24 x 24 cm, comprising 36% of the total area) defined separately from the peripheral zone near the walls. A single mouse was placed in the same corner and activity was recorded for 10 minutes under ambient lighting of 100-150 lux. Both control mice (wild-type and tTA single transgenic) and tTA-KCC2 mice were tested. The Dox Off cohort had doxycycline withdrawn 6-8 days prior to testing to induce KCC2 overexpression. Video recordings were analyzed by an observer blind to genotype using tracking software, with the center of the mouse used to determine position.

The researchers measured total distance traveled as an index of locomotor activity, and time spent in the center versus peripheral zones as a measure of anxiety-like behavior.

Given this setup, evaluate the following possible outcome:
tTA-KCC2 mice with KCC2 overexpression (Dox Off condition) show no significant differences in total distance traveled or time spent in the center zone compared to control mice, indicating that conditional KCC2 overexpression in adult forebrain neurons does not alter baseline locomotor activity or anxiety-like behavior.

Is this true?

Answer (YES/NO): YES